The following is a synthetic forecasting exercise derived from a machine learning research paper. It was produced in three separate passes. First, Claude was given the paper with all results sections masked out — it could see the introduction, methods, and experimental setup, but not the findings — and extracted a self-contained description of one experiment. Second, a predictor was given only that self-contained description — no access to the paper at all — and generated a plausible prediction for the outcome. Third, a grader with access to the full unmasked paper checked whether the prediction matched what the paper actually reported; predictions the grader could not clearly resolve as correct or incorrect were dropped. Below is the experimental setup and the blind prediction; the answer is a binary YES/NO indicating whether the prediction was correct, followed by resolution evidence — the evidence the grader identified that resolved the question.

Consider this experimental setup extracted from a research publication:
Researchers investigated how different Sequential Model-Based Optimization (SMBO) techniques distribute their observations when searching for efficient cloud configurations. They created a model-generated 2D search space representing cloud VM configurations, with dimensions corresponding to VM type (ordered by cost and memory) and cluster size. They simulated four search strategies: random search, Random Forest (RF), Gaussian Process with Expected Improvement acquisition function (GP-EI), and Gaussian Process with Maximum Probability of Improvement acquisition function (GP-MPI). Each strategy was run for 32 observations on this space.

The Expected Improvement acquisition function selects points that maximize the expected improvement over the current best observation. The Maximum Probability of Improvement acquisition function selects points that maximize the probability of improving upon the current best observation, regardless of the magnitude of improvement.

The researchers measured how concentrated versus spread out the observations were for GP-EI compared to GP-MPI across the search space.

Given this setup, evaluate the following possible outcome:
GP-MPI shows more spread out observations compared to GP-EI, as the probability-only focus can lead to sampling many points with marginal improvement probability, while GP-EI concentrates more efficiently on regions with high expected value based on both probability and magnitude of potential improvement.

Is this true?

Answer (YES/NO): YES